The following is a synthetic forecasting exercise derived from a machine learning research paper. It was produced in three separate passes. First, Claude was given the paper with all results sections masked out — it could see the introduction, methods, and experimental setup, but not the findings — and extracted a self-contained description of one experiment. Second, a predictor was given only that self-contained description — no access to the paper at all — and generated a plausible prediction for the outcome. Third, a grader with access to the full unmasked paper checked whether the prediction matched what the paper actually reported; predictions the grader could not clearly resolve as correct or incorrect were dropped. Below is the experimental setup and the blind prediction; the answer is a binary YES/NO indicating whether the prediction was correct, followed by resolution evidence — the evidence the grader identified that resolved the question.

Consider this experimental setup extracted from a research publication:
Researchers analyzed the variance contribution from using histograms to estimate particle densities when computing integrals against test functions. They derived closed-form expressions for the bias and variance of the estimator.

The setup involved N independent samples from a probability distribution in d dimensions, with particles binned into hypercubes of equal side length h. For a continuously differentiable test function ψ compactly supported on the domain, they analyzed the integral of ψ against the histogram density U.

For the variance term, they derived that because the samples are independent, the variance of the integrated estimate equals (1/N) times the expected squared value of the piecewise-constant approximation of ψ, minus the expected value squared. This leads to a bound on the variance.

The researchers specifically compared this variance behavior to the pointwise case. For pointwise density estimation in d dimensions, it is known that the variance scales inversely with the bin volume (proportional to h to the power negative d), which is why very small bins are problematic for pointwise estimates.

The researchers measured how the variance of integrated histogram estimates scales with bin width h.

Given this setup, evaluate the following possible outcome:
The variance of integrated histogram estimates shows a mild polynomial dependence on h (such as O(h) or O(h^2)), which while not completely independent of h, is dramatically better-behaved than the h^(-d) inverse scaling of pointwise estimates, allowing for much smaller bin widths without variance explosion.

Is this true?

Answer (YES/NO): NO